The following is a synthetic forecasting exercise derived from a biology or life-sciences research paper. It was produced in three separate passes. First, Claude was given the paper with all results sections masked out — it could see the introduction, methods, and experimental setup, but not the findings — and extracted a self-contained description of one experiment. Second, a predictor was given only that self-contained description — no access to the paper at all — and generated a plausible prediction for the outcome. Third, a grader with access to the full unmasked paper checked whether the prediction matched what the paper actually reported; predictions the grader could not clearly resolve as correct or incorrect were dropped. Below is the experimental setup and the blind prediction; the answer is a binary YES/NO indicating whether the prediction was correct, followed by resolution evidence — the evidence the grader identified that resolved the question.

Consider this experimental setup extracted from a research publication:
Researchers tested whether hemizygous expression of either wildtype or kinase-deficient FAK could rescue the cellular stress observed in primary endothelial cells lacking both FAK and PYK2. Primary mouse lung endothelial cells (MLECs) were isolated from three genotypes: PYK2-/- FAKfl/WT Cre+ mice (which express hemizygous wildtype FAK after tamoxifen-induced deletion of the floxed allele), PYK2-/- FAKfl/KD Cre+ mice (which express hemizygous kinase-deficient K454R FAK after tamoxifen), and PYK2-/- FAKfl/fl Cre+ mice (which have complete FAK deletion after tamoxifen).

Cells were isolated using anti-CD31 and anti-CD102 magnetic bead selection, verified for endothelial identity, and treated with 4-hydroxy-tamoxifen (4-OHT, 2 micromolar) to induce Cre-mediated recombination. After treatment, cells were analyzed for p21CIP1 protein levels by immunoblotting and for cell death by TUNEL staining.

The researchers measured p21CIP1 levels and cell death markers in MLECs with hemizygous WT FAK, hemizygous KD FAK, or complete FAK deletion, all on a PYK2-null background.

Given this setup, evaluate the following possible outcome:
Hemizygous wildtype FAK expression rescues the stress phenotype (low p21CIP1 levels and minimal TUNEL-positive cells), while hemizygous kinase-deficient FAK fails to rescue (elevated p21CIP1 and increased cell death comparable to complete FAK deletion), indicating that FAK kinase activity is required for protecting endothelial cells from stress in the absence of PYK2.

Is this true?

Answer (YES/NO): NO